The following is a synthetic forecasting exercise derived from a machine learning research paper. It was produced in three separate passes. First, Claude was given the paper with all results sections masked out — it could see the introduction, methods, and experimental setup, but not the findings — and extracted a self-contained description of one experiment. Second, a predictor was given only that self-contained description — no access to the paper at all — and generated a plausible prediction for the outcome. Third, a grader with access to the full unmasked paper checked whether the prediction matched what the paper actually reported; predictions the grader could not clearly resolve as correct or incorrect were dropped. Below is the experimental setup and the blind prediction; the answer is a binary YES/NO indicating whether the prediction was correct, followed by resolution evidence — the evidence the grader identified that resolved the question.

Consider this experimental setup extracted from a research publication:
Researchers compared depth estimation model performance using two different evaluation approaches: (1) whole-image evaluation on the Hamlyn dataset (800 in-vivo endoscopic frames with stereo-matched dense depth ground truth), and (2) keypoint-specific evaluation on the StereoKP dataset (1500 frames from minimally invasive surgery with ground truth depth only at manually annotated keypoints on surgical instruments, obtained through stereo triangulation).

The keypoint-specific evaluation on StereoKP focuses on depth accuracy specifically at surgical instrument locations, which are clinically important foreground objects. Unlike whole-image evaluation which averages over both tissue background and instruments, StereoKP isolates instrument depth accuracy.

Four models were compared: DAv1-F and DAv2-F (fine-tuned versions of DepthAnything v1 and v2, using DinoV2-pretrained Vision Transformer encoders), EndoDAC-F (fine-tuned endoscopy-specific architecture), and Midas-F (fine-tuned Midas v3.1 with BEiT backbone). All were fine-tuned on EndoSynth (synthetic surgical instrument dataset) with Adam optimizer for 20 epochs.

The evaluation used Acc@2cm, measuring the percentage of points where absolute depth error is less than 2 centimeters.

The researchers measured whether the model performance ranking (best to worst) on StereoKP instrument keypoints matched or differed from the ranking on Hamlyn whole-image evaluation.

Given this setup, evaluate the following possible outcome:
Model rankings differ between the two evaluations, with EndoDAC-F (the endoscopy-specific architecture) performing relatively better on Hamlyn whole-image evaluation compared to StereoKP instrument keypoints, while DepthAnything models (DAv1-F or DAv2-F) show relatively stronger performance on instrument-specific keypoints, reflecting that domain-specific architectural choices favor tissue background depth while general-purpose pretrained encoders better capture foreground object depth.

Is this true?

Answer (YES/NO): NO